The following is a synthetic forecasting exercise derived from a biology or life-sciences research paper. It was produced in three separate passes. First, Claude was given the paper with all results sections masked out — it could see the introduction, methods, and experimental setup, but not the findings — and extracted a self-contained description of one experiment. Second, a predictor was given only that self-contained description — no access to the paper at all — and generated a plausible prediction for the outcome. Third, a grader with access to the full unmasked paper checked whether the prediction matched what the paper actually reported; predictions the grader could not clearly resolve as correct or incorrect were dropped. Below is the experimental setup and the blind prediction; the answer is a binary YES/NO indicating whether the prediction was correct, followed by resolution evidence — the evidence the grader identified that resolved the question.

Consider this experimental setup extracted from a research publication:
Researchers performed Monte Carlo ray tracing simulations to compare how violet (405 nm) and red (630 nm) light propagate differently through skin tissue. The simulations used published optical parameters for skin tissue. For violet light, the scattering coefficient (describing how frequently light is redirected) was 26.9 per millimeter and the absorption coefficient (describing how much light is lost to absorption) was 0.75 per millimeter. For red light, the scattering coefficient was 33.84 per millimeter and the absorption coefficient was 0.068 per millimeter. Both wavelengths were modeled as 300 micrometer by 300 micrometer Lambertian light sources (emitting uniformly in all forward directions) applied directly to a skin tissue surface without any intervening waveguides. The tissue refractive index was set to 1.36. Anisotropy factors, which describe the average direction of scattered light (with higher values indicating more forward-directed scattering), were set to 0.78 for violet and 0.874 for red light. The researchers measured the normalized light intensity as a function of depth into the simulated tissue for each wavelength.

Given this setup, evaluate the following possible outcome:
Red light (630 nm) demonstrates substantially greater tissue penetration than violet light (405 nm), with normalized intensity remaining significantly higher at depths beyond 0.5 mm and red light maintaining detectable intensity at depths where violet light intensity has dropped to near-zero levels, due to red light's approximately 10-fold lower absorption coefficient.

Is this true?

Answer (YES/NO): YES